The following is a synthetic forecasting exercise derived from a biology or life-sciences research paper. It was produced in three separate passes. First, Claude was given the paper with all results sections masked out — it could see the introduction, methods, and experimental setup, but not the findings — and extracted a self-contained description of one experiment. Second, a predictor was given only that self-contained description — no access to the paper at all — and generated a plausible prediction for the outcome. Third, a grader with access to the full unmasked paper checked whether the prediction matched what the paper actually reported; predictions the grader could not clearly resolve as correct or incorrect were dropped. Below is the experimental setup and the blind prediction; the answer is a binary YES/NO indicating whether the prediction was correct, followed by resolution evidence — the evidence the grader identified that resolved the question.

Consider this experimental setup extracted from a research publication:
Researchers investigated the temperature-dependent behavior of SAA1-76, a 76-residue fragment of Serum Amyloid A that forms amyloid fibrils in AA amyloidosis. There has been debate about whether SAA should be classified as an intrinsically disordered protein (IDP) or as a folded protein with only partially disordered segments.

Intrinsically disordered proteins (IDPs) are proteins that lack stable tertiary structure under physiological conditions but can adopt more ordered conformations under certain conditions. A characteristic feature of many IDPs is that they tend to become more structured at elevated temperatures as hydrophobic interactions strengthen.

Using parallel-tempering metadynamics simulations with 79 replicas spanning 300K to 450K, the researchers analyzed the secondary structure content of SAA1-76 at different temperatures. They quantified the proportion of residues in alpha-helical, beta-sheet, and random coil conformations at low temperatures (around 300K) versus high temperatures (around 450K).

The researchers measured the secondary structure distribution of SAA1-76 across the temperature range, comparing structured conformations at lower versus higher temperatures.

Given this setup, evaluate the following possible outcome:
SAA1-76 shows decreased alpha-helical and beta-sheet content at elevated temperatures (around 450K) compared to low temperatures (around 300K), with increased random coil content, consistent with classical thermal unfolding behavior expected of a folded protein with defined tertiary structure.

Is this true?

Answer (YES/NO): YES